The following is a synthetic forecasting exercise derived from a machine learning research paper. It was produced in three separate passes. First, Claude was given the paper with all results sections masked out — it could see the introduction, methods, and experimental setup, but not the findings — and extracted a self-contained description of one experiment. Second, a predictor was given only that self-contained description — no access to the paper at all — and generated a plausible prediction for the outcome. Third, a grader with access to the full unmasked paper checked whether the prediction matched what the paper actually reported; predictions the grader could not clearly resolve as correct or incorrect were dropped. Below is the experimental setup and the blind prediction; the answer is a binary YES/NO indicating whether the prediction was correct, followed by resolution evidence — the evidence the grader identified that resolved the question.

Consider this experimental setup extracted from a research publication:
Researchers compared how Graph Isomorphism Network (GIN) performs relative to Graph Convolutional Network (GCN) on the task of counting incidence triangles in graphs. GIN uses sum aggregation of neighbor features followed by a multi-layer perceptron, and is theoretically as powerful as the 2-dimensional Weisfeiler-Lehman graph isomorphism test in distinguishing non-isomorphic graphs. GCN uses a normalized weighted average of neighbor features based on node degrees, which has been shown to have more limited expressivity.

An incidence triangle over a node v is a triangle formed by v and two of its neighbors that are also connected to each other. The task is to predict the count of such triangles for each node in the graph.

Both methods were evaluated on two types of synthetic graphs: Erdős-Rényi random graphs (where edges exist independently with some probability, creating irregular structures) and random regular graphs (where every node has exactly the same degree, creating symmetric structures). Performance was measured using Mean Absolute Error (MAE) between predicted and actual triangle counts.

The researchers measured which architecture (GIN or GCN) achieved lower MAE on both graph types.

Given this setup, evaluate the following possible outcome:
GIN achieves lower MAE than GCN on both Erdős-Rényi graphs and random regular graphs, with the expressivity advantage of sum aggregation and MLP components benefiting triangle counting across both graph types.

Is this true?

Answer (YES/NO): YES